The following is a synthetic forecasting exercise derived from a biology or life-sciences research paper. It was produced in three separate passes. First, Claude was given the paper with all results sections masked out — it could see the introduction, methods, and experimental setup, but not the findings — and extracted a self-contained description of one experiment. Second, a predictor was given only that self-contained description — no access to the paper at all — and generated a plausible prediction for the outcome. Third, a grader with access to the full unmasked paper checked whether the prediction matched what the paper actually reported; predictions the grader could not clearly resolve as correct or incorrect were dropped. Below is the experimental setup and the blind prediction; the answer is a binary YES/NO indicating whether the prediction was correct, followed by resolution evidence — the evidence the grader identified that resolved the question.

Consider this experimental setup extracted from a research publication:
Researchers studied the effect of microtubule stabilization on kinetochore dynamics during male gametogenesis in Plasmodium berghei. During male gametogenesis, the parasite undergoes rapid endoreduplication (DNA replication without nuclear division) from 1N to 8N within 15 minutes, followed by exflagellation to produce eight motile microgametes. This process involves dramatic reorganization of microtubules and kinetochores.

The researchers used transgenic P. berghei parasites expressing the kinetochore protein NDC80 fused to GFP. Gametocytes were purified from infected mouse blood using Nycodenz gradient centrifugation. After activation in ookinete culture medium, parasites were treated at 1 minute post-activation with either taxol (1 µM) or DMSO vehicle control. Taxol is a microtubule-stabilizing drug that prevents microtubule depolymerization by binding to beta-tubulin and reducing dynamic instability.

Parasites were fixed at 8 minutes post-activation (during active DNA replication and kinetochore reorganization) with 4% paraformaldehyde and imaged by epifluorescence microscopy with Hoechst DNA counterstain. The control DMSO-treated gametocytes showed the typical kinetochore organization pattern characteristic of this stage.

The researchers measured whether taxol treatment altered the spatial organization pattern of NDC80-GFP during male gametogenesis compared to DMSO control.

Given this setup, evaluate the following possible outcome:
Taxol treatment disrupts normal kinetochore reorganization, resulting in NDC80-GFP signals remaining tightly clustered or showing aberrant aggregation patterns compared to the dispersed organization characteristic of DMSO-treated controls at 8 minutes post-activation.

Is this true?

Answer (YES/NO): YES